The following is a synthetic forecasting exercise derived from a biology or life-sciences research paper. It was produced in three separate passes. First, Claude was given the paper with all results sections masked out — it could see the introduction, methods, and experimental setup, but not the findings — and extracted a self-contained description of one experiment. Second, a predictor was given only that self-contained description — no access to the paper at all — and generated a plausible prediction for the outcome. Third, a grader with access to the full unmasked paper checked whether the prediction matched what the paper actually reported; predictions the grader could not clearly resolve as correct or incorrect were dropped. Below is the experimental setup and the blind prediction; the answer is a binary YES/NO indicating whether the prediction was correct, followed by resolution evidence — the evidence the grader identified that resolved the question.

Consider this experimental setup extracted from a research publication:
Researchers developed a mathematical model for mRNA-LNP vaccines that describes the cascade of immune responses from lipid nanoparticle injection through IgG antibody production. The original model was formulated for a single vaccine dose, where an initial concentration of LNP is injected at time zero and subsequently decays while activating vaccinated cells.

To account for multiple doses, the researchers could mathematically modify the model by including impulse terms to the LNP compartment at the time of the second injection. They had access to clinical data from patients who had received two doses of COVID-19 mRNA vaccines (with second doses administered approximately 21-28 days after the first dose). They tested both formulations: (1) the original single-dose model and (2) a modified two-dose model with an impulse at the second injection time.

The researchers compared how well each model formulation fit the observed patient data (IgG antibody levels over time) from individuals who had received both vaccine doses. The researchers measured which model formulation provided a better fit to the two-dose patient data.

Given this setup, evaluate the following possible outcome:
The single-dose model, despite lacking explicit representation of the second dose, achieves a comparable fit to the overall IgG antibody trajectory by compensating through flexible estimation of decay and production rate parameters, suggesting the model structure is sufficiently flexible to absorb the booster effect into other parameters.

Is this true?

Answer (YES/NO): NO